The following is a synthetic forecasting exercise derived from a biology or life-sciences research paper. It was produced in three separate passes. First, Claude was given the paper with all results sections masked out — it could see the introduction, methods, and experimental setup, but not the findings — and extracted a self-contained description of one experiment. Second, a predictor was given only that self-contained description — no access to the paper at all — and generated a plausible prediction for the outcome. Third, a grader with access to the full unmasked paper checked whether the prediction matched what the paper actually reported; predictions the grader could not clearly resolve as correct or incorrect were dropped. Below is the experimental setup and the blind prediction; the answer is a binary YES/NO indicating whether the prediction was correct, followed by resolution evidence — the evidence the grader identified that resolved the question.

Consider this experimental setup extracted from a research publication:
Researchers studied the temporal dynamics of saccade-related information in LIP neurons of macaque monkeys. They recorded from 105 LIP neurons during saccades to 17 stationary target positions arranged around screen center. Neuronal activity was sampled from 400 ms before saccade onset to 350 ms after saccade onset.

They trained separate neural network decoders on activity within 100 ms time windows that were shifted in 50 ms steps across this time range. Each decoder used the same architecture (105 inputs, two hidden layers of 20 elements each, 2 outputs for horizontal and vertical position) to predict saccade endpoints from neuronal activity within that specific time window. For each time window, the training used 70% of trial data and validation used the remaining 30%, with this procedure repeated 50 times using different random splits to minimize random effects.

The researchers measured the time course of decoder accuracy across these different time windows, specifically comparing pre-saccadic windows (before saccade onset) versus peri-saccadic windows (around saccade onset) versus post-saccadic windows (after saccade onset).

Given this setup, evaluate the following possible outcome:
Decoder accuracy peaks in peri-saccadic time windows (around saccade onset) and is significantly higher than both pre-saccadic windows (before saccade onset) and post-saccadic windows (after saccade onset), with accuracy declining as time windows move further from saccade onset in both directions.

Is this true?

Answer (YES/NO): YES